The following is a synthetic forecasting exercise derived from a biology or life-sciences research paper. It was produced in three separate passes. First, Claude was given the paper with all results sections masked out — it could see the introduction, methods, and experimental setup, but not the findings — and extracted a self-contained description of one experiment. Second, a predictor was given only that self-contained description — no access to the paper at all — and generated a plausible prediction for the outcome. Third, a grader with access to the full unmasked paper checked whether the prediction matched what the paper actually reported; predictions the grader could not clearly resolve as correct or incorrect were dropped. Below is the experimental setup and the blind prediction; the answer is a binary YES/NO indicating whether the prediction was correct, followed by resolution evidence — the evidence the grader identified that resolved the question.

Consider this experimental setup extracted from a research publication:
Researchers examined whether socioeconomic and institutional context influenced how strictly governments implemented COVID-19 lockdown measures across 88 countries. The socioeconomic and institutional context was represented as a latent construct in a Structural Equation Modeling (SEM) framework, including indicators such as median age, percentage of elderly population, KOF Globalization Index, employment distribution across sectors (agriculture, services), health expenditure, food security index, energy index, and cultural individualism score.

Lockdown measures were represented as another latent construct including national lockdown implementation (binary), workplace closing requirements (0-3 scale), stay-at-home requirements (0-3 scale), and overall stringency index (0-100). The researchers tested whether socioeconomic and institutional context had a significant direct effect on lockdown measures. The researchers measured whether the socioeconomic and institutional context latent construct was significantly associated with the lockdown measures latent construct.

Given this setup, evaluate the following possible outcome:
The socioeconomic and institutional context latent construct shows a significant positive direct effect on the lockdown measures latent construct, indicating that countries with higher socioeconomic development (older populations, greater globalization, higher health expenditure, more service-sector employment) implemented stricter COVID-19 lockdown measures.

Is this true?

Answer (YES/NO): NO